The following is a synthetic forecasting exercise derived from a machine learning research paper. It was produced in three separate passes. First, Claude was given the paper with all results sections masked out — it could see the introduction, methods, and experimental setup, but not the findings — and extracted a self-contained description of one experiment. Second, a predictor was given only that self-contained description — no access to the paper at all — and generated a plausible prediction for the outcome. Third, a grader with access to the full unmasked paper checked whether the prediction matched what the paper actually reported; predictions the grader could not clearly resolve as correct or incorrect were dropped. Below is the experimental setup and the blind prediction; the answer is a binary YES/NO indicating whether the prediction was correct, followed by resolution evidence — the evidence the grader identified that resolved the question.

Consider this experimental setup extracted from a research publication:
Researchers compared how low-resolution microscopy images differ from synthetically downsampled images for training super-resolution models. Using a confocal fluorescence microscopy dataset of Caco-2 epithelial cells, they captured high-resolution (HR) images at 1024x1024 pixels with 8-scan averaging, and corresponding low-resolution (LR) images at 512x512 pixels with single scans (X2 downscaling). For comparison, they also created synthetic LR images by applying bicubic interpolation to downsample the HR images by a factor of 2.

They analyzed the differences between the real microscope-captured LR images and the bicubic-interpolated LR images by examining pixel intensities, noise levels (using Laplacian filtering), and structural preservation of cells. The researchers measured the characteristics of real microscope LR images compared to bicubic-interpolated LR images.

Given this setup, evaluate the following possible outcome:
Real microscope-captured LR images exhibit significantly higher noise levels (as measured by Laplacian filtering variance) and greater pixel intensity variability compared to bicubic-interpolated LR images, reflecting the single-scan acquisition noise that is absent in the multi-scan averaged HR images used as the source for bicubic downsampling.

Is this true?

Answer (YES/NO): YES